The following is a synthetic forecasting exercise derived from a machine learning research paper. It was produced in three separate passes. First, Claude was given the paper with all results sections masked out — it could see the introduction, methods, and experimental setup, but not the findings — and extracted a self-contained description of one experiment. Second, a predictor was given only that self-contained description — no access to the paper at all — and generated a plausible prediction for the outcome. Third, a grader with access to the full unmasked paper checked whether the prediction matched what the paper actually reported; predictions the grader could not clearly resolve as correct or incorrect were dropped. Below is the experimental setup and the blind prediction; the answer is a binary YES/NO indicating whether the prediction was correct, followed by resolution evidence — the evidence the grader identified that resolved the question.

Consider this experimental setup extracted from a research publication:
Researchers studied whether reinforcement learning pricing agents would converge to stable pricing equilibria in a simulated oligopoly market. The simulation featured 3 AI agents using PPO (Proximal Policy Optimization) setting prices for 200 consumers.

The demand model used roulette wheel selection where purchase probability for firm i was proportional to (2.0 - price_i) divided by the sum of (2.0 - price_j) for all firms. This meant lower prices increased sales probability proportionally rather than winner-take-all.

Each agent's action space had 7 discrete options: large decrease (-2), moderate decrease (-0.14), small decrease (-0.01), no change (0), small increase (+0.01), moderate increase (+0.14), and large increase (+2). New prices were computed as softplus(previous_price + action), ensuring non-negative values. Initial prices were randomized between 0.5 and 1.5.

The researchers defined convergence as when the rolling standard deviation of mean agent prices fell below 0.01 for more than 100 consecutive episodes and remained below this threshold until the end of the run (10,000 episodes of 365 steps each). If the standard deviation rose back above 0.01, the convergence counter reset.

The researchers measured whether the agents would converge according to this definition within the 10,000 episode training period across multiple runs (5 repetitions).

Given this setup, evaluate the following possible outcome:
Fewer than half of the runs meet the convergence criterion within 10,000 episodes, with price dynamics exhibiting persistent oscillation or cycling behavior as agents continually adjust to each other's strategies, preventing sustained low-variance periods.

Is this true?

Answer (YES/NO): NO